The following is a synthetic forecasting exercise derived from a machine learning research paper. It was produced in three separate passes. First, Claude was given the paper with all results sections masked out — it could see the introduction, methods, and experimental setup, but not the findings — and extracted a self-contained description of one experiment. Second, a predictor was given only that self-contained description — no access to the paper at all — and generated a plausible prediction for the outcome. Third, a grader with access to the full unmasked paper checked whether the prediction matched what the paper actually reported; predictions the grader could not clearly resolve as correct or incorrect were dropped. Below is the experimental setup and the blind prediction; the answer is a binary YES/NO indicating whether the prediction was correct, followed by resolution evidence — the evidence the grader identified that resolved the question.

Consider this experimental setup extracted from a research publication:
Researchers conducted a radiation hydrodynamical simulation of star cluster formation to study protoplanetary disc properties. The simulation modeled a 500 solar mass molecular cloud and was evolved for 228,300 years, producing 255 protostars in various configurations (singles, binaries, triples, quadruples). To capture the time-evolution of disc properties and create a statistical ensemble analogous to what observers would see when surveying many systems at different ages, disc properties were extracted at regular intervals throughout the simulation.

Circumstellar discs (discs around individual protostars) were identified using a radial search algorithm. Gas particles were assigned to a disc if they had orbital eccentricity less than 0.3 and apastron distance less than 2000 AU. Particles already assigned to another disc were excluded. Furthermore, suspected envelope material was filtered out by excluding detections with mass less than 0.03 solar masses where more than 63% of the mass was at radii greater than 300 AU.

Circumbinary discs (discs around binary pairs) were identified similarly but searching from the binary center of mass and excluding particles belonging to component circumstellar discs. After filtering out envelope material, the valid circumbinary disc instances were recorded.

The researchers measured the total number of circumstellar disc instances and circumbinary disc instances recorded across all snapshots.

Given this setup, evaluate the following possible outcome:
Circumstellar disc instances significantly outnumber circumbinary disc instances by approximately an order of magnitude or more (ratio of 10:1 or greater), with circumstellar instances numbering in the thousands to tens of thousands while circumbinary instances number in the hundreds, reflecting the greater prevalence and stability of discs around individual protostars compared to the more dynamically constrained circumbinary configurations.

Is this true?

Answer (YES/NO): NO